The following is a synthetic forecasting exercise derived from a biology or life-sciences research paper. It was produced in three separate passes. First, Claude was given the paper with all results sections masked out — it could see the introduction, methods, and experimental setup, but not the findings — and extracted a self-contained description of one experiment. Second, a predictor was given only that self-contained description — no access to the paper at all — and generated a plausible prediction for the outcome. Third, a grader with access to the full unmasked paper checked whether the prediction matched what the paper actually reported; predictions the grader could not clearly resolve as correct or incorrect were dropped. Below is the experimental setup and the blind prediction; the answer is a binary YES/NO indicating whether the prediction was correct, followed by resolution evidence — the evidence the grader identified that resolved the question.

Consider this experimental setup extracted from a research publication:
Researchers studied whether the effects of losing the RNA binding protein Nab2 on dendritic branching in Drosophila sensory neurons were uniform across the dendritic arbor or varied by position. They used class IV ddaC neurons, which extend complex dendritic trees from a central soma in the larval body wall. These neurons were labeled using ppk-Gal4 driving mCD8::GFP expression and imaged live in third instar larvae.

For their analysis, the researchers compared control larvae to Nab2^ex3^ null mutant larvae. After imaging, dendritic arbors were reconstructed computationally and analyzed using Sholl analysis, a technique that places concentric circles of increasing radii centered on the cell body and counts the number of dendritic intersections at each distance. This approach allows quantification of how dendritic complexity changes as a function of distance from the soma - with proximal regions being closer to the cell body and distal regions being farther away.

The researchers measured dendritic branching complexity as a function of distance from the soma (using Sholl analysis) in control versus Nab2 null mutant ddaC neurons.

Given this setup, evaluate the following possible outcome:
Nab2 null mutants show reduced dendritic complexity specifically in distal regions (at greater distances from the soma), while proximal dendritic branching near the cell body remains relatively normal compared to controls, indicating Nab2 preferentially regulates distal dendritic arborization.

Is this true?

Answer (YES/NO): NO